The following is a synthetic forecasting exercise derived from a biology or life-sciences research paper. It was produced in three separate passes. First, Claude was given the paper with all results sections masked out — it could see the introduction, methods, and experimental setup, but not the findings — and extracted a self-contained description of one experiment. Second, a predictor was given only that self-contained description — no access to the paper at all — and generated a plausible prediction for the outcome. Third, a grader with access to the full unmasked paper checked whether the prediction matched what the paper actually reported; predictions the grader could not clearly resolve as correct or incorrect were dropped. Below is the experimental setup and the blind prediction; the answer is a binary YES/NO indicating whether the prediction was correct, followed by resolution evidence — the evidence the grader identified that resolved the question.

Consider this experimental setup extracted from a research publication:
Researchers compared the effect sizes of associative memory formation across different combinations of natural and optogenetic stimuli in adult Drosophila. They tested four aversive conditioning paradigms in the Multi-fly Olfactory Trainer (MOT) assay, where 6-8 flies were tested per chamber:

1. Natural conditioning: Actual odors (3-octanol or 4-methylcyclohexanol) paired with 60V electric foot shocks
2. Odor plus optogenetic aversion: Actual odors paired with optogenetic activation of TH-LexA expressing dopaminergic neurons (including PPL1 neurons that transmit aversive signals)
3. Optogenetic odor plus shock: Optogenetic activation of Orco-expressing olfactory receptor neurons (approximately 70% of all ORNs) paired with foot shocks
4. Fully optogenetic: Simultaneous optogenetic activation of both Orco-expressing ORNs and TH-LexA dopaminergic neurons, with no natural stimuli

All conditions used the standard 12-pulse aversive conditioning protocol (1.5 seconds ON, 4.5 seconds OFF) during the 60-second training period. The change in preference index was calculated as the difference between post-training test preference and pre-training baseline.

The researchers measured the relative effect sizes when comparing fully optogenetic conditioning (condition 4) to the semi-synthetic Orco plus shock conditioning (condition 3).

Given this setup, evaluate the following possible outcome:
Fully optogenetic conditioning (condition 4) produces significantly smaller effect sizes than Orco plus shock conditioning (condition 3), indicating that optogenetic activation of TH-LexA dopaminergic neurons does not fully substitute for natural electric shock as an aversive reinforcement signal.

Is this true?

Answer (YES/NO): YES